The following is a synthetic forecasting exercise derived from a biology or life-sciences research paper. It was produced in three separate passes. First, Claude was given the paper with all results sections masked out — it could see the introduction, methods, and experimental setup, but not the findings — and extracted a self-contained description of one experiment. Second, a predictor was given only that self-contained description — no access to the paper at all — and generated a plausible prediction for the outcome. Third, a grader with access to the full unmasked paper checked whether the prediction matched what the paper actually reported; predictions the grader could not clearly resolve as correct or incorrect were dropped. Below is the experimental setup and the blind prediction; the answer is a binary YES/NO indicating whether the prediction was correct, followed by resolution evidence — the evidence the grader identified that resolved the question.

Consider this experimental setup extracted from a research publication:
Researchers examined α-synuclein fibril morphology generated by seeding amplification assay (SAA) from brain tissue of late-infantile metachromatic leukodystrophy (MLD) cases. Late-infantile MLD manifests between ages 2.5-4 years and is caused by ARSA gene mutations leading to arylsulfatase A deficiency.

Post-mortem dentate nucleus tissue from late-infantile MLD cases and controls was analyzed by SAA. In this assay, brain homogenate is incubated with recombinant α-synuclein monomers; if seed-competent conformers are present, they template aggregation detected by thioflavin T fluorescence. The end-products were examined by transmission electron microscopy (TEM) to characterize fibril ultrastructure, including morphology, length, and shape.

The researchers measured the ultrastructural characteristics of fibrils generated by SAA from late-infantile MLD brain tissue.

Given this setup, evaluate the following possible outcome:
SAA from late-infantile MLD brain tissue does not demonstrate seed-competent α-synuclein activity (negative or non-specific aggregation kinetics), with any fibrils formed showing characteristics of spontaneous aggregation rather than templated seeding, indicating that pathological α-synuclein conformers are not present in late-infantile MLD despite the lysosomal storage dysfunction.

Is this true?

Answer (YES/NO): NO